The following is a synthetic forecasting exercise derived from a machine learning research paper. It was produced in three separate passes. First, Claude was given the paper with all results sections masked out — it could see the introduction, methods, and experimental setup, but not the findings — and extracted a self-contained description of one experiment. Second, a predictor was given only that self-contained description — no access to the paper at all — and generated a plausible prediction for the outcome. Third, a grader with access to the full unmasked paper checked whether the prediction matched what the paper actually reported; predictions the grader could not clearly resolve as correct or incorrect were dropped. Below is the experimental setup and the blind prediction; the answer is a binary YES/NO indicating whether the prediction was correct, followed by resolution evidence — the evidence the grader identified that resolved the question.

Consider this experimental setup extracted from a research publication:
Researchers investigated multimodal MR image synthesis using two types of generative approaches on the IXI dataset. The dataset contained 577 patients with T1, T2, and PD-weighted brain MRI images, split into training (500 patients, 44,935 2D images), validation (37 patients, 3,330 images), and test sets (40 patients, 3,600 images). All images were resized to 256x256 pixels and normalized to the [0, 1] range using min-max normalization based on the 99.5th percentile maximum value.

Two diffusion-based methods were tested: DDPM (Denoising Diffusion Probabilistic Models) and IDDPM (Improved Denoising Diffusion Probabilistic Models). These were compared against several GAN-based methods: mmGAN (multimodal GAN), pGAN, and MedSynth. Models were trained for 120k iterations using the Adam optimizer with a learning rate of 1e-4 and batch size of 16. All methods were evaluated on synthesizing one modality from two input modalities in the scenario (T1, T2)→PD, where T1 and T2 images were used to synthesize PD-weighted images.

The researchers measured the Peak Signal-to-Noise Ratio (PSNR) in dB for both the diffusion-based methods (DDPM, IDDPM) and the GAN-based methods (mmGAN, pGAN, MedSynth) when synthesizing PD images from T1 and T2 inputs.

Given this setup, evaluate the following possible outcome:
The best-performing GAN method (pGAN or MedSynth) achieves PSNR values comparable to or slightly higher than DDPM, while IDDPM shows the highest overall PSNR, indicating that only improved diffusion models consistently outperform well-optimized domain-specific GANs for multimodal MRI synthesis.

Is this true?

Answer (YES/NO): NO